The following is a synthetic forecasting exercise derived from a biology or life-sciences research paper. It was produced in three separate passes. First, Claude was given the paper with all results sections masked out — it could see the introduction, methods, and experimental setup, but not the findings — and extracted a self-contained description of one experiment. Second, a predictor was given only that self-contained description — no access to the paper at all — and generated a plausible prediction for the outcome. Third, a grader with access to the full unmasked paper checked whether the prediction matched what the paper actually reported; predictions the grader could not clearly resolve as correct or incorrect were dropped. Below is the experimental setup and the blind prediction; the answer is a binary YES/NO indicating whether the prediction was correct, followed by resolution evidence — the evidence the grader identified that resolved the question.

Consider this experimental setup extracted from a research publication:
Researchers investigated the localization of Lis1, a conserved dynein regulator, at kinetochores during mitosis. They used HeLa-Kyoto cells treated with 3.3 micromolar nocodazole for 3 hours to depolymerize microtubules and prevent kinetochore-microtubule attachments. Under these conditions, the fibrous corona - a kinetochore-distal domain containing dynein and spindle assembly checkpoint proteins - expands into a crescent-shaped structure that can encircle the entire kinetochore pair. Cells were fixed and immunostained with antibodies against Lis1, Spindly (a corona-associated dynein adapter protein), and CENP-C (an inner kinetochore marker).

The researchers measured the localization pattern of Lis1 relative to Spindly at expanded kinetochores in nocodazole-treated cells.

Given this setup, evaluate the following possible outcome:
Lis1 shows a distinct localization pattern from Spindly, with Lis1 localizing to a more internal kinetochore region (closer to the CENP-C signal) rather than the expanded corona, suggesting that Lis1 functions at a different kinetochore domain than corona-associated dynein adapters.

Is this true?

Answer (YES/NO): NO